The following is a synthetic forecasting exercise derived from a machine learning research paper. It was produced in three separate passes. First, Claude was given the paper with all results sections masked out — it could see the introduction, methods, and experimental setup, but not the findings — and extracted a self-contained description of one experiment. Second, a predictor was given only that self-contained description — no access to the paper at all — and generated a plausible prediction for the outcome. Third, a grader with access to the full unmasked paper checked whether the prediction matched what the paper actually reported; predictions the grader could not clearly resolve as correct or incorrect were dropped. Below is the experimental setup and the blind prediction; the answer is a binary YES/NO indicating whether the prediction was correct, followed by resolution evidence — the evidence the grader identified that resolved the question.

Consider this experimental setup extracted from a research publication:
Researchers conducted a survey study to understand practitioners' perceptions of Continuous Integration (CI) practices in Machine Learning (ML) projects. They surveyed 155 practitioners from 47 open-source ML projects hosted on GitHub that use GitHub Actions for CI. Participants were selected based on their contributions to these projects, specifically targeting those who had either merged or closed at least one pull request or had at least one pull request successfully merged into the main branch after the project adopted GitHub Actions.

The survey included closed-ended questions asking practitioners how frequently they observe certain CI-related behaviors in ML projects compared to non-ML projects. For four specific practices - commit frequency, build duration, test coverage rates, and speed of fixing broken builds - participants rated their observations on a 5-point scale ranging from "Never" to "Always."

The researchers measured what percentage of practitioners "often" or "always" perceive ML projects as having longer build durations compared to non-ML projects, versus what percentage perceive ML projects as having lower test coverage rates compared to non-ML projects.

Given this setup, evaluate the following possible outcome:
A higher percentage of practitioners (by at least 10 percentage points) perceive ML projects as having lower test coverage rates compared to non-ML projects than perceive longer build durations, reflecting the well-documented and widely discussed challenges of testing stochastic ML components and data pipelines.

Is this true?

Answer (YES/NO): NO